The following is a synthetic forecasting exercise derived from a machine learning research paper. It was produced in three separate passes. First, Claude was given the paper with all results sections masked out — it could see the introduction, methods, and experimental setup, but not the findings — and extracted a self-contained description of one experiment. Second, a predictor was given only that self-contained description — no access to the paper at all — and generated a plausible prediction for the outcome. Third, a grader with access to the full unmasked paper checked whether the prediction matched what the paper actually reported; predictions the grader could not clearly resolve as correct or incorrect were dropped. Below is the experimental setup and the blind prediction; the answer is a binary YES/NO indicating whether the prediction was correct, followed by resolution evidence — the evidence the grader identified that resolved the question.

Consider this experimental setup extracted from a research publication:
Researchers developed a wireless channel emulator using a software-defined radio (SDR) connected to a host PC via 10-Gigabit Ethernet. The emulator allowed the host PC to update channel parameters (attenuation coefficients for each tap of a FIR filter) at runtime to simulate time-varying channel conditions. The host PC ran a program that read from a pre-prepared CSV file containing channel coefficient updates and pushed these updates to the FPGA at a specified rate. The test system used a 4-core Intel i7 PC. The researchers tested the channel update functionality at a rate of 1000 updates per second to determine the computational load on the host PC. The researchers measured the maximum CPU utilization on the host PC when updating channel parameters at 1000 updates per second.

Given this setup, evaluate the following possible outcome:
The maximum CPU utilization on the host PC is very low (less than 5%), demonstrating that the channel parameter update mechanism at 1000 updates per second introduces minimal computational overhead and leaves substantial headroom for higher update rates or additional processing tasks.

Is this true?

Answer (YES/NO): NO